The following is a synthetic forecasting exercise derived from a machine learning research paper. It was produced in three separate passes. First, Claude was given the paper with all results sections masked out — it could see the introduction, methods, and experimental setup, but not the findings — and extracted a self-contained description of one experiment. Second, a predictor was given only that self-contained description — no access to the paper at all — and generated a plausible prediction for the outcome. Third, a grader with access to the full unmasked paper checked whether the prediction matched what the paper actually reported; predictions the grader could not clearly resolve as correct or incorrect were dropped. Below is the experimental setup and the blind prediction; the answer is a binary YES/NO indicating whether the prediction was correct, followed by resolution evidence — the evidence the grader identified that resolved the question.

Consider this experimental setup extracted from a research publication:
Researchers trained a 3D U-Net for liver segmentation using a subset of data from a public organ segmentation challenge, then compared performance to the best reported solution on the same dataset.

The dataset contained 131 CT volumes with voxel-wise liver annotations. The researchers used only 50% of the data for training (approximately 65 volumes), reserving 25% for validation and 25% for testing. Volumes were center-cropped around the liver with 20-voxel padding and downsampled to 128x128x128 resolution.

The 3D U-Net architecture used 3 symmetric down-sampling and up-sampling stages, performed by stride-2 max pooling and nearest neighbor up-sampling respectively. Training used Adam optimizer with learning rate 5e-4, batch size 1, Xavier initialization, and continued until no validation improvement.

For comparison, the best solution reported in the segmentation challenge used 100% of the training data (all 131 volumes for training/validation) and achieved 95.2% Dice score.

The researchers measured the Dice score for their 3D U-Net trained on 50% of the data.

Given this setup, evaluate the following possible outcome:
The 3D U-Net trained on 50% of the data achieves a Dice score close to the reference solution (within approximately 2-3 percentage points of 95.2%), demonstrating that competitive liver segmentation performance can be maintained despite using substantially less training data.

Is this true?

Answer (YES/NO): YES